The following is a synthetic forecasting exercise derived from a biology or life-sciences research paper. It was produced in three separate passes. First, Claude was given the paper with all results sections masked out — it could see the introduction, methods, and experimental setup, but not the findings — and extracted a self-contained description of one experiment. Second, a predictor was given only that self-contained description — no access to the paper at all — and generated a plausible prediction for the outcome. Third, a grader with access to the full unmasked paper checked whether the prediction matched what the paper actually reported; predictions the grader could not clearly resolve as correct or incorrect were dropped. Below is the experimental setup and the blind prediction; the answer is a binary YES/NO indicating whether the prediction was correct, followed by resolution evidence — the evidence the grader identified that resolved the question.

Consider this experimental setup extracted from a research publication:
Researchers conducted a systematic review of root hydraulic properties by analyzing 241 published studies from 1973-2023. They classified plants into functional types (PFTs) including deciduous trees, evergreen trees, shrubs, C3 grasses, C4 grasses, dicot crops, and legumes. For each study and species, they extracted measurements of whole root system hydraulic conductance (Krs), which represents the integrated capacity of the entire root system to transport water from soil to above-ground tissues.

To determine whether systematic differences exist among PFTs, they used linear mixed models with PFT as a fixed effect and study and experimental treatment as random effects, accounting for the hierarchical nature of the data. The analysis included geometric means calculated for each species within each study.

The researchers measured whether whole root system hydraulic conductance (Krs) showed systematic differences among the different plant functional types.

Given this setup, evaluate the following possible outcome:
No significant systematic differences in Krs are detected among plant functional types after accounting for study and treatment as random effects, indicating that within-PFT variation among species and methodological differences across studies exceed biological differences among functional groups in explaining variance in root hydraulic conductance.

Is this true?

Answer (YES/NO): YES